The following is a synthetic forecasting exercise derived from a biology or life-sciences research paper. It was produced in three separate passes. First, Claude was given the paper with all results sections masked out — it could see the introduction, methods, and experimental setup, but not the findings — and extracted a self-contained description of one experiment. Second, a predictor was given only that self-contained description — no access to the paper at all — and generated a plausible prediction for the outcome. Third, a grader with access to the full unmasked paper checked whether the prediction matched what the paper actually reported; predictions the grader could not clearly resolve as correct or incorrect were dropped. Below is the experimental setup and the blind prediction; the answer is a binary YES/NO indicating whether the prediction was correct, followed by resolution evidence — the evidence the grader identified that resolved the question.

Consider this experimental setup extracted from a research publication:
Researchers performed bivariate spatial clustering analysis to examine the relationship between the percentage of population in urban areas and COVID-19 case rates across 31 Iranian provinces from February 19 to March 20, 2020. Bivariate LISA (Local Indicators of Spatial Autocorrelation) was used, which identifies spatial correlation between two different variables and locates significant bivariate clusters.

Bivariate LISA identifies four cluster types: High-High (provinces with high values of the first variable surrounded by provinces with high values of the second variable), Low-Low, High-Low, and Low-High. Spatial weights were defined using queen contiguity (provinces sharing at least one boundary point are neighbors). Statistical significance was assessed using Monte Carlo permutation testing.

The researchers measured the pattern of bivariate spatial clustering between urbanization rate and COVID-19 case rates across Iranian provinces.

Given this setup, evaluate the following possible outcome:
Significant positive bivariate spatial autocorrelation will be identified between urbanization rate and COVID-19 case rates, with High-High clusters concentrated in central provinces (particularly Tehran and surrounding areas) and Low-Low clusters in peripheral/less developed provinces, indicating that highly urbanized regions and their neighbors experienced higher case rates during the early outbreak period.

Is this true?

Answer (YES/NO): YES